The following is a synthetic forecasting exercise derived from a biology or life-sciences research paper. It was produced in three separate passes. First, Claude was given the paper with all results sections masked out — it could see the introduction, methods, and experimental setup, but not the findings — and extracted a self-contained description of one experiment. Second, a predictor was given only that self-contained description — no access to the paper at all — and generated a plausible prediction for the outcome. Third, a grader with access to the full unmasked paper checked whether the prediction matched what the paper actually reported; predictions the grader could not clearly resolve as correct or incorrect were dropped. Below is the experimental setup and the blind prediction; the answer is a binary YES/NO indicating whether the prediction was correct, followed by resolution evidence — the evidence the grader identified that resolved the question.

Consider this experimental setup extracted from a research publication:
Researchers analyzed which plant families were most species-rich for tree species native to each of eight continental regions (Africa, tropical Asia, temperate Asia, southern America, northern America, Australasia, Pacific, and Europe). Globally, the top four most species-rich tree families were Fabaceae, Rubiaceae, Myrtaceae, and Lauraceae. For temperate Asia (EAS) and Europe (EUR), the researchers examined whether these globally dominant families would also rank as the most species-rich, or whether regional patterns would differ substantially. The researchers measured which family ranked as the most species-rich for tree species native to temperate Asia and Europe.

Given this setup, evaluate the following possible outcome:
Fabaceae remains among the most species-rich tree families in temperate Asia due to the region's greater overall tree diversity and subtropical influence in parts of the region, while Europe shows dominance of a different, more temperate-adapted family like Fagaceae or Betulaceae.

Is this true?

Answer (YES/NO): NO